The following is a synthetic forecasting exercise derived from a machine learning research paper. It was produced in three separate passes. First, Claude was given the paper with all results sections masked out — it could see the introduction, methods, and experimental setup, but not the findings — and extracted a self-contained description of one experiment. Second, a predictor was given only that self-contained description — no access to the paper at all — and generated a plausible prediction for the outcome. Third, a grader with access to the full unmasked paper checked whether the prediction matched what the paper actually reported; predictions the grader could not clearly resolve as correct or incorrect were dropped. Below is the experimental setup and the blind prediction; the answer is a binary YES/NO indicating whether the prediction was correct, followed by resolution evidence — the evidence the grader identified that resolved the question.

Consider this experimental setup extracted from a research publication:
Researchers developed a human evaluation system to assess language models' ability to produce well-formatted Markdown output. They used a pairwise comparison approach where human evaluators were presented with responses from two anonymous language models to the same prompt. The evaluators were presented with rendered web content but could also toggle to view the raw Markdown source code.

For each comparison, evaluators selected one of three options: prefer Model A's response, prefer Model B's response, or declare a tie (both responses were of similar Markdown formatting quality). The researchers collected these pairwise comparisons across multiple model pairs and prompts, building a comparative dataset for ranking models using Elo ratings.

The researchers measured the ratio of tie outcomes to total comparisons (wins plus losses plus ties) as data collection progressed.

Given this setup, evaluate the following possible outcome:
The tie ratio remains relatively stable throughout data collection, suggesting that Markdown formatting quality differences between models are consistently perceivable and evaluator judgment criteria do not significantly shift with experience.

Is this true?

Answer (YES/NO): YES